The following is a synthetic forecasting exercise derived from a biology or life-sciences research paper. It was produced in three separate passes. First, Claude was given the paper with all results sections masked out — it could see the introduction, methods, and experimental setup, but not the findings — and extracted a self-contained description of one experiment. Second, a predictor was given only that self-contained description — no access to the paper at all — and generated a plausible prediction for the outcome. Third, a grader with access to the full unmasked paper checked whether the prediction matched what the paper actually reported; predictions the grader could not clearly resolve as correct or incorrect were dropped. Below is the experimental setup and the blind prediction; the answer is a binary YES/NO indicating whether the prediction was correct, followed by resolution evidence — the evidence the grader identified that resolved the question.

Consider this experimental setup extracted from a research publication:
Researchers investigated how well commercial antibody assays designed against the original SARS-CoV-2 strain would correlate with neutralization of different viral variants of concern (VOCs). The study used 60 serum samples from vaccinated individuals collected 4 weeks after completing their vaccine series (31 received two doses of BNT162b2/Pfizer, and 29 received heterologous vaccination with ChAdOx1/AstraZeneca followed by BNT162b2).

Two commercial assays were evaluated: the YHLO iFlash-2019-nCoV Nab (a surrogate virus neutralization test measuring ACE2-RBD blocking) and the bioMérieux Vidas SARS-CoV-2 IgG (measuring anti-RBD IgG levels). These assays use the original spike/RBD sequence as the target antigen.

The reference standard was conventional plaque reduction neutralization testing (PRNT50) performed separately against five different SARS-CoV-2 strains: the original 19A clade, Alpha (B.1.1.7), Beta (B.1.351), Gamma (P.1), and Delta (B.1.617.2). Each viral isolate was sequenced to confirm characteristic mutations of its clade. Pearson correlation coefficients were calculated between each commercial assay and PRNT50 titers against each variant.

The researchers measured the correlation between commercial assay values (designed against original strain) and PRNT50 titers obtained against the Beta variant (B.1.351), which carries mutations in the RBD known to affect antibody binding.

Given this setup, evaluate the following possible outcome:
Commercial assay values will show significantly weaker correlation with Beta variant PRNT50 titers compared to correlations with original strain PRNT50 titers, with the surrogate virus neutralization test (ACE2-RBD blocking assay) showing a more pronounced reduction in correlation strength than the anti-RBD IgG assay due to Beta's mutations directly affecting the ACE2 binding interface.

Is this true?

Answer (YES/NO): NO